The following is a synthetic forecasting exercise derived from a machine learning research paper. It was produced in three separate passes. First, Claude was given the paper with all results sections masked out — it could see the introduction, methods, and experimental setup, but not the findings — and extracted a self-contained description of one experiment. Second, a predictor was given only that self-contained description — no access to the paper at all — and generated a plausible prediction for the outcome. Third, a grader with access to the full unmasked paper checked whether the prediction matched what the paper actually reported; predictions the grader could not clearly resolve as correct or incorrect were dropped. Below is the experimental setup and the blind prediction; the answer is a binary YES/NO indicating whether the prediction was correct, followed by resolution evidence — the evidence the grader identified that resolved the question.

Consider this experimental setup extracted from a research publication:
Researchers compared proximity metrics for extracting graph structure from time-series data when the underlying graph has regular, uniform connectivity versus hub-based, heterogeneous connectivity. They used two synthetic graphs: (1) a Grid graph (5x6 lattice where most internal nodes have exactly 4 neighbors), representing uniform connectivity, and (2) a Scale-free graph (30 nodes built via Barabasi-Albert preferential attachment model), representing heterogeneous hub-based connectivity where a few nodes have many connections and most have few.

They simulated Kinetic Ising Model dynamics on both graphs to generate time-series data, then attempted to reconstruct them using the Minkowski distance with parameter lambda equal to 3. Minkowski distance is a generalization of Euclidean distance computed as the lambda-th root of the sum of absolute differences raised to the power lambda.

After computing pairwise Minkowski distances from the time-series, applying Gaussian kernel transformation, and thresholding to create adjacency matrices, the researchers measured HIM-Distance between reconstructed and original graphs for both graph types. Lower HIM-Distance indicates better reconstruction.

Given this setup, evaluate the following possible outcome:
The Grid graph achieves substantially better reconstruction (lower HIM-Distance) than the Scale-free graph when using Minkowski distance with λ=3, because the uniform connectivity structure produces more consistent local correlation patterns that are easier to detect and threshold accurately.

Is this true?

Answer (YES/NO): NO